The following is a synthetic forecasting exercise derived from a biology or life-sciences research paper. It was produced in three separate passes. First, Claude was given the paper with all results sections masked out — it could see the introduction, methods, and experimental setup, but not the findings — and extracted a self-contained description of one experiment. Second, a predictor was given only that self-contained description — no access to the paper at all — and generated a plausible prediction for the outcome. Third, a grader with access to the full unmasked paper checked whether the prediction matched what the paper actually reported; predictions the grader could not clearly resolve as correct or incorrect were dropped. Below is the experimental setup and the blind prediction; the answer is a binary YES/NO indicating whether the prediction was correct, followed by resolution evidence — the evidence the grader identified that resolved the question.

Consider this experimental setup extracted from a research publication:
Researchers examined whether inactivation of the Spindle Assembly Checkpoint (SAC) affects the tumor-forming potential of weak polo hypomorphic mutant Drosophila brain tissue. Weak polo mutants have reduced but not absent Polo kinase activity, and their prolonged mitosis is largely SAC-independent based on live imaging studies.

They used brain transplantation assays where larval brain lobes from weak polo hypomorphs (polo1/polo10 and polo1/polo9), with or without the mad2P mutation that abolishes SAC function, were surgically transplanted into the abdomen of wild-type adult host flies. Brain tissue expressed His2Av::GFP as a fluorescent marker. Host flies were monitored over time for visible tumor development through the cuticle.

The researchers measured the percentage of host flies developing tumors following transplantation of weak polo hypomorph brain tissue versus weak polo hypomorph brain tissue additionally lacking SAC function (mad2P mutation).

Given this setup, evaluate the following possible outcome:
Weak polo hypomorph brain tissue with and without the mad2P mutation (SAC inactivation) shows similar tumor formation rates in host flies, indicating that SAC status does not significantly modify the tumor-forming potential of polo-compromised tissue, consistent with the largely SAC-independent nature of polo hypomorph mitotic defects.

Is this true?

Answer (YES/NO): NO